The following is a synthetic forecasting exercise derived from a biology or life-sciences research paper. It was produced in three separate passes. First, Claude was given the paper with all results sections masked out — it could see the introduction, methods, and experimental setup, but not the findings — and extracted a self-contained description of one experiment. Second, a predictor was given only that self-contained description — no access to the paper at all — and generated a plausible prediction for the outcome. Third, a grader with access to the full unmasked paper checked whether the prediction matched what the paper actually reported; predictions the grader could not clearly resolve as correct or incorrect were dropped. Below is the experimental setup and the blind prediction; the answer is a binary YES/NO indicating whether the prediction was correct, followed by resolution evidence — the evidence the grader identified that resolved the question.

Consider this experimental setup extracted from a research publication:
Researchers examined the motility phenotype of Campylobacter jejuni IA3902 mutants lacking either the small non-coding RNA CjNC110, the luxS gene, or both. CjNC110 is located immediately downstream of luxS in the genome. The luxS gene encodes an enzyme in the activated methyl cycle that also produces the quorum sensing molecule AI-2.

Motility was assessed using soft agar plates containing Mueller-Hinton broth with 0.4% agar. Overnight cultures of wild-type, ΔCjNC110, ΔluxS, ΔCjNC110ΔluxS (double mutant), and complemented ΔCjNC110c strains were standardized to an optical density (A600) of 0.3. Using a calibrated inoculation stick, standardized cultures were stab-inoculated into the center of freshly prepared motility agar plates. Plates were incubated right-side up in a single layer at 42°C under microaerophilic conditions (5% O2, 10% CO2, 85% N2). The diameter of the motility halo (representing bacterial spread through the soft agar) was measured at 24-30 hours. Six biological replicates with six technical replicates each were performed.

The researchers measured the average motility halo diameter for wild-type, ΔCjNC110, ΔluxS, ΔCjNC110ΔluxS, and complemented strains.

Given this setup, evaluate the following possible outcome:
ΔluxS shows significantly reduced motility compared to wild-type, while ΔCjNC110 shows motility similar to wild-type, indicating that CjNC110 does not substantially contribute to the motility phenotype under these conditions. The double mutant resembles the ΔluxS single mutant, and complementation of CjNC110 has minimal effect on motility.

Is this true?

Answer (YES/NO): NO